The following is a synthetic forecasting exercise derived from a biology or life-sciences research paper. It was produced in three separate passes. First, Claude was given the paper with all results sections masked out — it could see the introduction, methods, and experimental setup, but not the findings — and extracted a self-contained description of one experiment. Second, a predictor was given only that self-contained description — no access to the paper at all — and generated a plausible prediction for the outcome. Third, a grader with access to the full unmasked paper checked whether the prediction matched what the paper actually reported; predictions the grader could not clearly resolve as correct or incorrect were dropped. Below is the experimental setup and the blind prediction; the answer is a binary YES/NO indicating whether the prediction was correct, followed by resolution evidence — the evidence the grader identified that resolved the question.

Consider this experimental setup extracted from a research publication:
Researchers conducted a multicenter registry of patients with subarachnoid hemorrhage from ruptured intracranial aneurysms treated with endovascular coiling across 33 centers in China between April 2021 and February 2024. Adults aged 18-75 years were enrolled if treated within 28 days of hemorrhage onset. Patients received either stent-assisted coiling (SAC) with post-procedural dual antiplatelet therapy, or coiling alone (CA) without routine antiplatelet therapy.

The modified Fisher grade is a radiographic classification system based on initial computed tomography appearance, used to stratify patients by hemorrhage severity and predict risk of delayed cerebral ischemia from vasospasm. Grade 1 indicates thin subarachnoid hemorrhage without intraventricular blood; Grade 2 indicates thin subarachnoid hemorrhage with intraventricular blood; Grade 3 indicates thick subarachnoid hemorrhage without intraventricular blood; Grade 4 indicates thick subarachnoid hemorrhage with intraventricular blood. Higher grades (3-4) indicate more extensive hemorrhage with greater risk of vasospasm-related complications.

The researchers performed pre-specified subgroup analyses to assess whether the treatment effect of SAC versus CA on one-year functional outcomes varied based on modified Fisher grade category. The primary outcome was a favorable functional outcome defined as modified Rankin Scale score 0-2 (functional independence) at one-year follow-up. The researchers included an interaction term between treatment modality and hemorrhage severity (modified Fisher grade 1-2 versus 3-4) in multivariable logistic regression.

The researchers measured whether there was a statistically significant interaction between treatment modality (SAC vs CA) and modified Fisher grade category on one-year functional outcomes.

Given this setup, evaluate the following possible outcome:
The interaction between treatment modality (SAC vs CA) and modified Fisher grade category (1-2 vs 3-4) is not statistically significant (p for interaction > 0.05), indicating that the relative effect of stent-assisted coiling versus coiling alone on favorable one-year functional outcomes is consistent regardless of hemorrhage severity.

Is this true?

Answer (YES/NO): YES